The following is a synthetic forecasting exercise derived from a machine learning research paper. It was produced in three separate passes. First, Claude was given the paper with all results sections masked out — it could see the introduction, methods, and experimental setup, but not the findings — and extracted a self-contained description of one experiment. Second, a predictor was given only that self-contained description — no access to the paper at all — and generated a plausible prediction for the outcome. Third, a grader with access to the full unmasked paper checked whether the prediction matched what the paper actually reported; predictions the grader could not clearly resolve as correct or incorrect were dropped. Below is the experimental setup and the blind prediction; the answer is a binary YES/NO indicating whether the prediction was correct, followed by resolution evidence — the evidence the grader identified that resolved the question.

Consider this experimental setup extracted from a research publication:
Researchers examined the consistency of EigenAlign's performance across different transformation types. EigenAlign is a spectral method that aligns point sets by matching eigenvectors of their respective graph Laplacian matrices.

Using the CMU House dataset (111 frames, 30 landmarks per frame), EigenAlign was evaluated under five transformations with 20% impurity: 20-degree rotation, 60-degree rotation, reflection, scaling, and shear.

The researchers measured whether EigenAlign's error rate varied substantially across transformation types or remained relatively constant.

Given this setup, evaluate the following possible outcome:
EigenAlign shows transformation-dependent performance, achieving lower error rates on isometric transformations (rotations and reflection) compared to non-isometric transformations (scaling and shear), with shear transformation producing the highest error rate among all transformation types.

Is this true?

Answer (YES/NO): NO